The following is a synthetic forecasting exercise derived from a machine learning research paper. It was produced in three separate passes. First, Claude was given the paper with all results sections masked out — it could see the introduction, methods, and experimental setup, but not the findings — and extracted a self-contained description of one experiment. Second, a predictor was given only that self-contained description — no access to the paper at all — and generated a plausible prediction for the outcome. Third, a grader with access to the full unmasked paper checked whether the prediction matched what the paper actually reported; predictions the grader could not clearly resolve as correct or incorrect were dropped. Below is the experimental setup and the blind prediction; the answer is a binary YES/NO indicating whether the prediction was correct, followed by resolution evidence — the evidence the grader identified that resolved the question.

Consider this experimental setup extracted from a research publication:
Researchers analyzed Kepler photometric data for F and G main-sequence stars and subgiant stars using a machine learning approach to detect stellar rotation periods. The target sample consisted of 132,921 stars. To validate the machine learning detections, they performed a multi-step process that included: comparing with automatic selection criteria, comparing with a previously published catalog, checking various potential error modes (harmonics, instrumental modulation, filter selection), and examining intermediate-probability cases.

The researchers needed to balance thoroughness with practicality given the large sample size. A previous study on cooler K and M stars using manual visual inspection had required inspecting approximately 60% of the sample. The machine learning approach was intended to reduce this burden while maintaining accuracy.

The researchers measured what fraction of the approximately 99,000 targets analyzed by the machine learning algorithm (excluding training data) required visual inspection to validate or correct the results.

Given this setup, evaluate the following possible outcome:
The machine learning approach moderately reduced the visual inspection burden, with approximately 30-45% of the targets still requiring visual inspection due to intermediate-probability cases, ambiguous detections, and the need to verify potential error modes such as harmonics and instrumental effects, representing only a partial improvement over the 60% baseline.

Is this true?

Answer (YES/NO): NO